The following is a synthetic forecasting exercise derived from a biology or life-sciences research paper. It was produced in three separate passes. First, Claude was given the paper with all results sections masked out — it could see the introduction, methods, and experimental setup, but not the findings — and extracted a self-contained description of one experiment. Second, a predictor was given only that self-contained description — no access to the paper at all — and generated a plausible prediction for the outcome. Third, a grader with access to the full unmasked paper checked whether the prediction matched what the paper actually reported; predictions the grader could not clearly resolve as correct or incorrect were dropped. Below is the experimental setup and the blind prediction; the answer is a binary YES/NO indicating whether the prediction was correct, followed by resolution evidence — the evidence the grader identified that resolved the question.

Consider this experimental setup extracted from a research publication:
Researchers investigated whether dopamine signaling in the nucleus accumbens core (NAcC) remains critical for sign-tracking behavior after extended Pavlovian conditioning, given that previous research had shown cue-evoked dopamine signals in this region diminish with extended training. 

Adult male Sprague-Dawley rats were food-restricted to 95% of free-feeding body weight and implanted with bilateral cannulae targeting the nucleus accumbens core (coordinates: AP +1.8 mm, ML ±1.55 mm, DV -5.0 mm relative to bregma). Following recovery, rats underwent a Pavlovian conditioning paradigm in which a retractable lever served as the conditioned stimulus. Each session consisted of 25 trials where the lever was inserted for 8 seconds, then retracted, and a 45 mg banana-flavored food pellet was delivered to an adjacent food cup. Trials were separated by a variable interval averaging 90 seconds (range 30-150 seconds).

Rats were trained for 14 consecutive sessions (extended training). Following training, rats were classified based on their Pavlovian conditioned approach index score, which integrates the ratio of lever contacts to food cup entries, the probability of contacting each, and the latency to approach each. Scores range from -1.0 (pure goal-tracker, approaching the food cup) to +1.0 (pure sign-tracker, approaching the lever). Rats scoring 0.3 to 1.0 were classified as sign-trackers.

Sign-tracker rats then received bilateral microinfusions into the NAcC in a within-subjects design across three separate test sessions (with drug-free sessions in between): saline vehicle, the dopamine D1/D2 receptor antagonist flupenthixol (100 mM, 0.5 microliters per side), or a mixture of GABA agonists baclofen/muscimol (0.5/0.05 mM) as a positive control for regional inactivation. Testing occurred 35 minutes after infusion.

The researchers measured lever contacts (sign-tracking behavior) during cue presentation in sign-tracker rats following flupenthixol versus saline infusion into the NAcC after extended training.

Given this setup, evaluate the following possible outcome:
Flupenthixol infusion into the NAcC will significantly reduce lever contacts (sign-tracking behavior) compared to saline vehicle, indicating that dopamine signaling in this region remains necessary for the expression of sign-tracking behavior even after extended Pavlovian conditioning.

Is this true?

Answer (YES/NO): YES